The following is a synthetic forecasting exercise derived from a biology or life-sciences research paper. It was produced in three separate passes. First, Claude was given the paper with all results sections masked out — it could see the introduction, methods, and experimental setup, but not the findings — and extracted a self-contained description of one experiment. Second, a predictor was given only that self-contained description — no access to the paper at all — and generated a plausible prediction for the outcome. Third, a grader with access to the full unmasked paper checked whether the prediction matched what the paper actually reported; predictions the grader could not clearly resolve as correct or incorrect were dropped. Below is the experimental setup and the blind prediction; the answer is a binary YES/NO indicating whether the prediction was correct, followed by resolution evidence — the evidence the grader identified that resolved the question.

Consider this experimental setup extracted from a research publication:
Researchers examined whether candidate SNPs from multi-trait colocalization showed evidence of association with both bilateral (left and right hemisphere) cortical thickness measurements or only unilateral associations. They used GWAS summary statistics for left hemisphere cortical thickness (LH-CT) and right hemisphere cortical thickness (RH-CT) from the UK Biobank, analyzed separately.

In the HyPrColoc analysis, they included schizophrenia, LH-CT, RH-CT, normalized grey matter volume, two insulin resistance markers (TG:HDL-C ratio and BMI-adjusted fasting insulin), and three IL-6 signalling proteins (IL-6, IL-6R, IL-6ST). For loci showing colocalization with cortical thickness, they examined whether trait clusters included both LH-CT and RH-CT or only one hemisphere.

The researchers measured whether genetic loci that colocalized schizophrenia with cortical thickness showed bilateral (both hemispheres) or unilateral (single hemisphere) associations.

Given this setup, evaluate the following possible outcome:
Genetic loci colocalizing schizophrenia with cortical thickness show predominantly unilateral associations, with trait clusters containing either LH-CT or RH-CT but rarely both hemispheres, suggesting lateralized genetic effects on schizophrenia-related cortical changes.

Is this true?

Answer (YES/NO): NO